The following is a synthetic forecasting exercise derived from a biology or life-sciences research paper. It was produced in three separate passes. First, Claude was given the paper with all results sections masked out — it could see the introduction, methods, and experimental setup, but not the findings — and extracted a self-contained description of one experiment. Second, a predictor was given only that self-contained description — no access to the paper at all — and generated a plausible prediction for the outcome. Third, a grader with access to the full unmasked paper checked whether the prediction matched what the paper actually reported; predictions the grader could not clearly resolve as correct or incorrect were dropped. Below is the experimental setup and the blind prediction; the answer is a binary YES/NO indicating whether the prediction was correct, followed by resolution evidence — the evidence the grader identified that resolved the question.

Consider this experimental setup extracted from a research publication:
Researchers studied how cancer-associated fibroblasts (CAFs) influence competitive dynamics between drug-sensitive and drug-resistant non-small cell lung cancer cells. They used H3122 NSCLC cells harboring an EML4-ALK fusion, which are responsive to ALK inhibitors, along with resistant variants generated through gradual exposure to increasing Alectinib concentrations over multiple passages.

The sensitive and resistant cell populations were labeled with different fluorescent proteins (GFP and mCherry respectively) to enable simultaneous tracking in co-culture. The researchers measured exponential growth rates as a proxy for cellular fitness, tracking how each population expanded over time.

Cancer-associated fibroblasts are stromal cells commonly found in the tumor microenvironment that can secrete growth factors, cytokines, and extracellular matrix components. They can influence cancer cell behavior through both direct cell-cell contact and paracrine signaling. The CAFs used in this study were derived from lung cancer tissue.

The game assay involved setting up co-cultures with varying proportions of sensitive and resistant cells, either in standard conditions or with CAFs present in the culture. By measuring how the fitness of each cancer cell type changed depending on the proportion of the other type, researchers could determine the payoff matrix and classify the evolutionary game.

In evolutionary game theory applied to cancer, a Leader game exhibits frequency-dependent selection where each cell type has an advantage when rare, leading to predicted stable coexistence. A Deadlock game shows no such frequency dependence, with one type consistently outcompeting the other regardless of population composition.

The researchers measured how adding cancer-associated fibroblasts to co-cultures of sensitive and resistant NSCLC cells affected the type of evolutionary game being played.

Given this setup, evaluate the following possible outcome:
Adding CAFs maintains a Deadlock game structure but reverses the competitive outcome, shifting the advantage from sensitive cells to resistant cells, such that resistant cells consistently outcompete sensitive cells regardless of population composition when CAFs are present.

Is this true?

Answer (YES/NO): NO